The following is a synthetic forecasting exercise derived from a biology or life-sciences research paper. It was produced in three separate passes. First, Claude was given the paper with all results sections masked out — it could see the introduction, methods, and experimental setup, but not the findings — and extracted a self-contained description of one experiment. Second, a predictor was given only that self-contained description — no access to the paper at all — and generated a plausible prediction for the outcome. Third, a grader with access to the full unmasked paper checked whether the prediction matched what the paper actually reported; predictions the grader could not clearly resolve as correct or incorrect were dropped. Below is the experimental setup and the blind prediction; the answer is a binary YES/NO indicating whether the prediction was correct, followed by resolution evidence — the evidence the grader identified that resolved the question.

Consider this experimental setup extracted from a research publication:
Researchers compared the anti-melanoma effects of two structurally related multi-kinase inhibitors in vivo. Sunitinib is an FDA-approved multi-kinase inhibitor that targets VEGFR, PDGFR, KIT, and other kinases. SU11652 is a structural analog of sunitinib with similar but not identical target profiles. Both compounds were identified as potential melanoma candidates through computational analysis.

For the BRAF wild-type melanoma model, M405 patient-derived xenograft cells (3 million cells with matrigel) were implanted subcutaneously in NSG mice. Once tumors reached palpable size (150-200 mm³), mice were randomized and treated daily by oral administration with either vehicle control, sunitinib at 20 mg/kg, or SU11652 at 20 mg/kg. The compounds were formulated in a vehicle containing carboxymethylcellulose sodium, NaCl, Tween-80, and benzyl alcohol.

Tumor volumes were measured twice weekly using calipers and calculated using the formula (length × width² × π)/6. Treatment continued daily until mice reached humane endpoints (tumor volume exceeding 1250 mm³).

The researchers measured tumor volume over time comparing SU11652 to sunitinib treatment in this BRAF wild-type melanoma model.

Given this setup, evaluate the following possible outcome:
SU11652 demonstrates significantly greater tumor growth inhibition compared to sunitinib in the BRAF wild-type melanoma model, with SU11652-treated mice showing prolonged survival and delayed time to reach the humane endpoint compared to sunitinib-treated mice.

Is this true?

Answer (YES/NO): YES